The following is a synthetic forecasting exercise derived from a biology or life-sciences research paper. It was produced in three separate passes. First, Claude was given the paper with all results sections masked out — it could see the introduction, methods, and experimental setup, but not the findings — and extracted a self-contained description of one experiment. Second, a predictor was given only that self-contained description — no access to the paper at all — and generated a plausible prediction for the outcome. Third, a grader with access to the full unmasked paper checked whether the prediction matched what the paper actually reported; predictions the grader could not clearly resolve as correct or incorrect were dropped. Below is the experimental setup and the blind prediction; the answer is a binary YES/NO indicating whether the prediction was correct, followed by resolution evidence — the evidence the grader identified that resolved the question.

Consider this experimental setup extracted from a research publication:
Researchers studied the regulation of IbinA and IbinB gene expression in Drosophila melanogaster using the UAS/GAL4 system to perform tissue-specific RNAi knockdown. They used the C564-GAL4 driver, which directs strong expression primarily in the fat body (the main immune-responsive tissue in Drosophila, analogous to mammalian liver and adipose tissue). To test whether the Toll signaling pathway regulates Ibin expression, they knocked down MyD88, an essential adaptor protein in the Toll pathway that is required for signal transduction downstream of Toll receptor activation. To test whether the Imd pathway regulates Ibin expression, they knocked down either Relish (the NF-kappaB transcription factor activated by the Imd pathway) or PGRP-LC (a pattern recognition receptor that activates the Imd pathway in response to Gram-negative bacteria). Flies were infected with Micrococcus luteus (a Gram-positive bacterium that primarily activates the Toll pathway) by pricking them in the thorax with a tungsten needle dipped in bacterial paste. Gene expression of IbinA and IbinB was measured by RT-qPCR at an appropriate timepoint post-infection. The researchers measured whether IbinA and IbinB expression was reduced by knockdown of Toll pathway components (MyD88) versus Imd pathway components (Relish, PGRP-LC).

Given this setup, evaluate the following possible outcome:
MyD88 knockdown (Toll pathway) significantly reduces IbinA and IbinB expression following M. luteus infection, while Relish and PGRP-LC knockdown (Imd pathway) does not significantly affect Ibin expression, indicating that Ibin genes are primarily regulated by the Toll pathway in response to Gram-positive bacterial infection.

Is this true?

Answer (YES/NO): NO